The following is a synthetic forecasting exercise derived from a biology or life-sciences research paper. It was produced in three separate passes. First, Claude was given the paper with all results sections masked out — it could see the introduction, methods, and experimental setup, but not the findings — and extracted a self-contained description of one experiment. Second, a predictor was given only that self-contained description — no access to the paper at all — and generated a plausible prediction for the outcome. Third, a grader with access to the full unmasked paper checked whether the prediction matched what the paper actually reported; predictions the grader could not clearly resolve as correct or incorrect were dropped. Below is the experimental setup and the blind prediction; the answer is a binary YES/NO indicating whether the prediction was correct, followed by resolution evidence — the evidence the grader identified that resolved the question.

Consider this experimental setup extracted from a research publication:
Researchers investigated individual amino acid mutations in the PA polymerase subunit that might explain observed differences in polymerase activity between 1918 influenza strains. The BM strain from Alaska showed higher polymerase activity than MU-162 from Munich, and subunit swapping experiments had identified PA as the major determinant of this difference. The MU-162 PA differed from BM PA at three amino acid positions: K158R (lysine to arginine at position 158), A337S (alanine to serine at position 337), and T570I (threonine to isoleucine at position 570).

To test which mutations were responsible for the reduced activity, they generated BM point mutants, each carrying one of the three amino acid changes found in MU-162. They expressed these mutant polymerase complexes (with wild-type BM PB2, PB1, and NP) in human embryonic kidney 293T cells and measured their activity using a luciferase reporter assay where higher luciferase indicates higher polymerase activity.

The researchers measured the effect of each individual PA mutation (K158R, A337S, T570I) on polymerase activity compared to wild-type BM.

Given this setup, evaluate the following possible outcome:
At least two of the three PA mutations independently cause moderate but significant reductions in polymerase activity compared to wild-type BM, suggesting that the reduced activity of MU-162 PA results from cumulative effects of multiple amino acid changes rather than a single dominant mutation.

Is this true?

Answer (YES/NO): YES